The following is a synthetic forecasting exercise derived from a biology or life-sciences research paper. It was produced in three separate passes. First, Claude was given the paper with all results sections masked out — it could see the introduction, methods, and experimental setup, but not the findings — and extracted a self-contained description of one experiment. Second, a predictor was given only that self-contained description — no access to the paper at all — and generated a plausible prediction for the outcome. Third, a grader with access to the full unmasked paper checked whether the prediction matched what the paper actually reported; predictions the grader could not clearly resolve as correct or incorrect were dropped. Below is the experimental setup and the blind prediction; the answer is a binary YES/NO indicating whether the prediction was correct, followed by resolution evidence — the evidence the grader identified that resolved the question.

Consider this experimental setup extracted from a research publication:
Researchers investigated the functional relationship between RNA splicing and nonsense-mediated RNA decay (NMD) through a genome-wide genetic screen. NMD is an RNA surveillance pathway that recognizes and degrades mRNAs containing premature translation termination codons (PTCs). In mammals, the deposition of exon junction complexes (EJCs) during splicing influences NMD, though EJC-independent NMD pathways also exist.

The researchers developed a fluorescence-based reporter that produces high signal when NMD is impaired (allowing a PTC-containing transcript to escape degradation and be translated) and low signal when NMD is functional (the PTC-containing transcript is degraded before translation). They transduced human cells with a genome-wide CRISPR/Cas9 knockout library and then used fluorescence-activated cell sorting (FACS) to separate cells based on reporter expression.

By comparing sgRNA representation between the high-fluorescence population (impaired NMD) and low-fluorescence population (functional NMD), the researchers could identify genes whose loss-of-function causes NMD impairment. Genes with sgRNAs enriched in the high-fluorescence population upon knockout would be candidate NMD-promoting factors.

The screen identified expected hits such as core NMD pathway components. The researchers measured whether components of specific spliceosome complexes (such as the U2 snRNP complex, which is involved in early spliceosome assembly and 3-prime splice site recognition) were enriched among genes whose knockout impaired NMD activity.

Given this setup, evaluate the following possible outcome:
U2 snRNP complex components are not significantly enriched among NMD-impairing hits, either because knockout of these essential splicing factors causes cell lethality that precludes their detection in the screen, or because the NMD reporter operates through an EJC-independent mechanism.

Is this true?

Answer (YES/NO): NO